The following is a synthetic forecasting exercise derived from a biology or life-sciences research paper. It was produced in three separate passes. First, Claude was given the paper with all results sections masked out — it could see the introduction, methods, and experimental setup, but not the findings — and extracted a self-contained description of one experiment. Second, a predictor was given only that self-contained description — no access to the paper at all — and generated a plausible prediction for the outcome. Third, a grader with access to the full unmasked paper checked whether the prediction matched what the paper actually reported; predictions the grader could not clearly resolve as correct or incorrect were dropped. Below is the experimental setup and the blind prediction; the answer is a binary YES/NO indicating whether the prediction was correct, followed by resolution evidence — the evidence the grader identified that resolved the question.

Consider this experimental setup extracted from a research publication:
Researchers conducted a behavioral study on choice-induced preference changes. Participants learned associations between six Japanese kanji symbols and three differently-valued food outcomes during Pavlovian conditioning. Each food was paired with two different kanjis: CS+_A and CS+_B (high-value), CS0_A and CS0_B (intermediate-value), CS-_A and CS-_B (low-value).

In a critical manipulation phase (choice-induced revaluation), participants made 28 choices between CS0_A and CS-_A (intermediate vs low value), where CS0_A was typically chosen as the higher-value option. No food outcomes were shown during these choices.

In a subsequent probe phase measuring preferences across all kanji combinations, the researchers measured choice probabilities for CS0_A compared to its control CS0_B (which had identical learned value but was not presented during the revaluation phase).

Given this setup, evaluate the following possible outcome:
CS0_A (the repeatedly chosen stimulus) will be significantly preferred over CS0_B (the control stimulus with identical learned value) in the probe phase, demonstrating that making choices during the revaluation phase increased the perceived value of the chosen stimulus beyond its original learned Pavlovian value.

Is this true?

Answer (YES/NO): YES